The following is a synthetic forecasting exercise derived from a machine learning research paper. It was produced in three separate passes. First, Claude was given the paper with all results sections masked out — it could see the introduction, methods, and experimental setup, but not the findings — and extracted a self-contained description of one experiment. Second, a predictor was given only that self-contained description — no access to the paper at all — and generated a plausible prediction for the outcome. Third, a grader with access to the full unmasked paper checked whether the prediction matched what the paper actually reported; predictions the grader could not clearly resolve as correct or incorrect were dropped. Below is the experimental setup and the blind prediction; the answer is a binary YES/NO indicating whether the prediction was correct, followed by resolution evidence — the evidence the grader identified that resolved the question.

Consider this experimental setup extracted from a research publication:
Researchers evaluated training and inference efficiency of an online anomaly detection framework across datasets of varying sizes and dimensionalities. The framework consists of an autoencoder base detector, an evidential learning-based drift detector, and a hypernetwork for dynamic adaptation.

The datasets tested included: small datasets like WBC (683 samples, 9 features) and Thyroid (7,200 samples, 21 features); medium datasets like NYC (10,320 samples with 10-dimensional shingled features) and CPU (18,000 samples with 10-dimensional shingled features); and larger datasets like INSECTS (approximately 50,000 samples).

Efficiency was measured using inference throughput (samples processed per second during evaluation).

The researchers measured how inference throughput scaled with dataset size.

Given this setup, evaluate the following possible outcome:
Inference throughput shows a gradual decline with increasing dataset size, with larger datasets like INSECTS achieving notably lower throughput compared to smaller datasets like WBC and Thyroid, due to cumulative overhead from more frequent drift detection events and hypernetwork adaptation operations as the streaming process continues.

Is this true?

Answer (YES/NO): NO